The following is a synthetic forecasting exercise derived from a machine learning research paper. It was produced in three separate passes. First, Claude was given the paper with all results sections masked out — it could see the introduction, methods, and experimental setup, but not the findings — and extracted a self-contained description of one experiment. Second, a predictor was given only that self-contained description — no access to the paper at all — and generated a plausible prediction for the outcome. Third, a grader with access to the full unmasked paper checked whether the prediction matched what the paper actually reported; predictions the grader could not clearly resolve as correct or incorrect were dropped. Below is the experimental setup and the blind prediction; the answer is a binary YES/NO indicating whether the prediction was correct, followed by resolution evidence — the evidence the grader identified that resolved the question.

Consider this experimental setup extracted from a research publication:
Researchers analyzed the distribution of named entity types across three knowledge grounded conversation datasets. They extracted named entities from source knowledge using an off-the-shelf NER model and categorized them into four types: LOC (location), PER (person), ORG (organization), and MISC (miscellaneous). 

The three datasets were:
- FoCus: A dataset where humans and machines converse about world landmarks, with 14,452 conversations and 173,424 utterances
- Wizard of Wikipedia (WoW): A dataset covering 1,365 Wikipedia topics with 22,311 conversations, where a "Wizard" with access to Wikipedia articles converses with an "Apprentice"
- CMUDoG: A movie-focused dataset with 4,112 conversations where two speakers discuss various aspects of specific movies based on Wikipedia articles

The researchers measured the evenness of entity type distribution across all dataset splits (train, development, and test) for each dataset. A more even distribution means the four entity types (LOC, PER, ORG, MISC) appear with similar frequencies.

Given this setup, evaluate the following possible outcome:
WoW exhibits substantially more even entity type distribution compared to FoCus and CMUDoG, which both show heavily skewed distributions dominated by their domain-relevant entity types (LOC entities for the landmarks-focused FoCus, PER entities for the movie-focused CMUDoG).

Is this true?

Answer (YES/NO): NO